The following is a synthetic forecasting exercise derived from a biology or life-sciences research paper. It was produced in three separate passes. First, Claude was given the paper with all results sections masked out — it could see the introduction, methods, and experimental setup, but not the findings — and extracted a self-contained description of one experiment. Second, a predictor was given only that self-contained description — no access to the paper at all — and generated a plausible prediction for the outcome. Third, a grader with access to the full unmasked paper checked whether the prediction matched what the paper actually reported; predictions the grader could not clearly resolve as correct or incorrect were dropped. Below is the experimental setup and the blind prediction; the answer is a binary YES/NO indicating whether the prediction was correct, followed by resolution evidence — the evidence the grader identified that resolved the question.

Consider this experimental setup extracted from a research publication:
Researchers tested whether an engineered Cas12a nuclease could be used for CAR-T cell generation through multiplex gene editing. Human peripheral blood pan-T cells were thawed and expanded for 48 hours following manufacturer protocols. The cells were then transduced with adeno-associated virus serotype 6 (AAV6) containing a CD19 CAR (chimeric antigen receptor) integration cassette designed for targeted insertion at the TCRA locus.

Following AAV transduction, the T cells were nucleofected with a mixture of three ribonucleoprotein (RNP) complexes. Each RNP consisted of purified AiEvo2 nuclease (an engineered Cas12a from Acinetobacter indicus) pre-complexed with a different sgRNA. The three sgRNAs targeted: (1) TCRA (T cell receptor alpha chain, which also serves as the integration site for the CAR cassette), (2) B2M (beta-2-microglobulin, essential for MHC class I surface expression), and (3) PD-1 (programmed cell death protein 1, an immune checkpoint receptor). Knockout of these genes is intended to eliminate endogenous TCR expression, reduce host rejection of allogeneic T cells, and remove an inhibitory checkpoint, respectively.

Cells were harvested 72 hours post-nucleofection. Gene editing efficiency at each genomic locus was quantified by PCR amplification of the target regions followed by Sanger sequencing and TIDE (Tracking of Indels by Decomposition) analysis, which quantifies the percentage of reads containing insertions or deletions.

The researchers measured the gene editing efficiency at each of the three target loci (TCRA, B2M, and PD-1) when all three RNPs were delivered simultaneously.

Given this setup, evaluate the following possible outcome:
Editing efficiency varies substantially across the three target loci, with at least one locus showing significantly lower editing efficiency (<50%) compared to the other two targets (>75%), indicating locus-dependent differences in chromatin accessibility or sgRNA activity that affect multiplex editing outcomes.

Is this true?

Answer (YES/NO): NO